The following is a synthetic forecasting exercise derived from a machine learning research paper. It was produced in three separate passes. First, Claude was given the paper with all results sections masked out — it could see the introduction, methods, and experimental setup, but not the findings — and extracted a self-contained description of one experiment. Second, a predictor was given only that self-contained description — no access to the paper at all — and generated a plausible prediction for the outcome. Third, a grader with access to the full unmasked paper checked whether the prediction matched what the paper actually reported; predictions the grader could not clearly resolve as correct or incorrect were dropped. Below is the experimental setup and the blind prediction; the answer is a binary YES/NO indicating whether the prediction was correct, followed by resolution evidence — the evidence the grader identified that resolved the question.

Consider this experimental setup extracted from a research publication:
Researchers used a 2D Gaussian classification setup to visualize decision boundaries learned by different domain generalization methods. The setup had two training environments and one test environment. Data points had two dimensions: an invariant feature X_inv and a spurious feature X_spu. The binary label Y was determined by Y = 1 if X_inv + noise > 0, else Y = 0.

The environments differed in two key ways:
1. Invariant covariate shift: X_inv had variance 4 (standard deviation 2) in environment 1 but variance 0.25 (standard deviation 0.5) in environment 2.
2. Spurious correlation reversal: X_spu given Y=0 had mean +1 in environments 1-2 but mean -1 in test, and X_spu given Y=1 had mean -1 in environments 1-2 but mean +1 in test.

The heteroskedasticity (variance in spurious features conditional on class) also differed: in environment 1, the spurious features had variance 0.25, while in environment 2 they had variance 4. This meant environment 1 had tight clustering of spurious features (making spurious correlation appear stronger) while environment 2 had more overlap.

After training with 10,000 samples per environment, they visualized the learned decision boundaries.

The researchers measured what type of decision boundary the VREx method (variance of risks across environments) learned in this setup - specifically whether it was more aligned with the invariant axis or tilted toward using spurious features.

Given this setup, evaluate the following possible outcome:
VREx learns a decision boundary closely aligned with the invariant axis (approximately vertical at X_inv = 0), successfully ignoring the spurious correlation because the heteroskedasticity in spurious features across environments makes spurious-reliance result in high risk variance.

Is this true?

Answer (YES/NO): NO